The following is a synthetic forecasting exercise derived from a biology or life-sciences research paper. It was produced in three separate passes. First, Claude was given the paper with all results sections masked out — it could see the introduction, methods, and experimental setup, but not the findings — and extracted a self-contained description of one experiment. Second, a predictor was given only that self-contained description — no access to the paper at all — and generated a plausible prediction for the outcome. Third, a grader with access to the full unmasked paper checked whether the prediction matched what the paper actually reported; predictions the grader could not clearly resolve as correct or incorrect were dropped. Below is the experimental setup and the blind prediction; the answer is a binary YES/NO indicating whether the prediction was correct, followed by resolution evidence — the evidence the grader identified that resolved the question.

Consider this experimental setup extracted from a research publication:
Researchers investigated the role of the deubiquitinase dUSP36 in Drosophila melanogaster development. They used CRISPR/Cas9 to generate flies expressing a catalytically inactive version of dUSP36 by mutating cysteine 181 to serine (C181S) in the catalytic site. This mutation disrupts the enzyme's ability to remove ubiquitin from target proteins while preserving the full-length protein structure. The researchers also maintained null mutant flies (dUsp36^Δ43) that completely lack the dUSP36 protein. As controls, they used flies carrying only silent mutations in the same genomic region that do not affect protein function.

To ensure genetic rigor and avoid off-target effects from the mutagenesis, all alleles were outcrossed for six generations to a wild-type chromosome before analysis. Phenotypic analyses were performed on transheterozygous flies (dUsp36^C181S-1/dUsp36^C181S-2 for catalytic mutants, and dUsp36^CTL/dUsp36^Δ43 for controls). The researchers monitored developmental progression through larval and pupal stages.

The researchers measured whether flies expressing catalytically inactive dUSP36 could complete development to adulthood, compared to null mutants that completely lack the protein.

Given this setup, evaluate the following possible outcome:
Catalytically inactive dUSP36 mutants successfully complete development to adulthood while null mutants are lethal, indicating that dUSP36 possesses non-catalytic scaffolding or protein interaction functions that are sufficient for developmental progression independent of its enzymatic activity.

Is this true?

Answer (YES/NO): YES